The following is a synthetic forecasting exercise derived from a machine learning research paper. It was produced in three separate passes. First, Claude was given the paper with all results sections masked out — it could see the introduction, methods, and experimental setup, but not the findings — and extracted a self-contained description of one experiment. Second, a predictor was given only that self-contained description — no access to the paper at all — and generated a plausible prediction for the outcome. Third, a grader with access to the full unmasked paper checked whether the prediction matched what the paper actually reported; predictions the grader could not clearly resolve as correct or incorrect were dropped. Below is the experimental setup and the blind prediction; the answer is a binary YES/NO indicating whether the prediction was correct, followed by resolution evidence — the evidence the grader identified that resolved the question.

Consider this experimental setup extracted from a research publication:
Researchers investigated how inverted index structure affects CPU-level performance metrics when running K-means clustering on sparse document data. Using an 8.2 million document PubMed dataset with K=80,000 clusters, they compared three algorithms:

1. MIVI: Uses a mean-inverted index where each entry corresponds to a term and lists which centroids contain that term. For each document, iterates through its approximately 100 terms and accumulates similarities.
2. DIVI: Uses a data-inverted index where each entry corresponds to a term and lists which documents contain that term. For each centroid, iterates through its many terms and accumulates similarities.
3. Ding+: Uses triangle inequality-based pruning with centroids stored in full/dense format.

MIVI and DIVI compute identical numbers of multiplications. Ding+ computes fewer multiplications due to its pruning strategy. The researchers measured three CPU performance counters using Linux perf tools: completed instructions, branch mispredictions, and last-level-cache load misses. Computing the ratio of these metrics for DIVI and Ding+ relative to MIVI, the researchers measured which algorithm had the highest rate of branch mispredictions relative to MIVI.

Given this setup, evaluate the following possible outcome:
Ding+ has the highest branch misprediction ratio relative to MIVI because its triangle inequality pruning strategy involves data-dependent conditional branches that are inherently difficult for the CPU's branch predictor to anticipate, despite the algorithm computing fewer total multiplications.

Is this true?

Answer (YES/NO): YES